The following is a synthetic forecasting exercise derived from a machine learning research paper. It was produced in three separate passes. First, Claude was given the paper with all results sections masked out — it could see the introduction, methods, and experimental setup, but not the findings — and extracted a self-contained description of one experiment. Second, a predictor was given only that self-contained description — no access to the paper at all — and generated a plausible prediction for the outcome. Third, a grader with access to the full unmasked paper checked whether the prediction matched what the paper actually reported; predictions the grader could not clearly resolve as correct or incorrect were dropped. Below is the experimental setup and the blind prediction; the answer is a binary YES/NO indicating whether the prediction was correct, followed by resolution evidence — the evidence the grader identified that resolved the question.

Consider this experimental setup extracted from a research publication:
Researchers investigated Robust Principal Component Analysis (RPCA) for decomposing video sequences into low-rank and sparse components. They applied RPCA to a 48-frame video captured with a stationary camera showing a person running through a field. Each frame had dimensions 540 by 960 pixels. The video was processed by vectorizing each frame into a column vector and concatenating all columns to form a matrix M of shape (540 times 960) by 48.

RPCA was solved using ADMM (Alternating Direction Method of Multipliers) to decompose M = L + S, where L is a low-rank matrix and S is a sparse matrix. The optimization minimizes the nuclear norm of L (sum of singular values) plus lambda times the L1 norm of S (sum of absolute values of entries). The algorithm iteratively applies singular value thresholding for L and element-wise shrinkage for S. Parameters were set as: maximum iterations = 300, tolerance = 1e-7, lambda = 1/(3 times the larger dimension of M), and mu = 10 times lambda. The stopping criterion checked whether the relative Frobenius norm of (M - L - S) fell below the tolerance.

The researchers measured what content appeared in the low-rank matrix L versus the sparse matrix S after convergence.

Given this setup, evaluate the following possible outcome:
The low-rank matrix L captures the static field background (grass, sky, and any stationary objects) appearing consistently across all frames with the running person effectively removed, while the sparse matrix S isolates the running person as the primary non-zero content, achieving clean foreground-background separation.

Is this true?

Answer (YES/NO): NO